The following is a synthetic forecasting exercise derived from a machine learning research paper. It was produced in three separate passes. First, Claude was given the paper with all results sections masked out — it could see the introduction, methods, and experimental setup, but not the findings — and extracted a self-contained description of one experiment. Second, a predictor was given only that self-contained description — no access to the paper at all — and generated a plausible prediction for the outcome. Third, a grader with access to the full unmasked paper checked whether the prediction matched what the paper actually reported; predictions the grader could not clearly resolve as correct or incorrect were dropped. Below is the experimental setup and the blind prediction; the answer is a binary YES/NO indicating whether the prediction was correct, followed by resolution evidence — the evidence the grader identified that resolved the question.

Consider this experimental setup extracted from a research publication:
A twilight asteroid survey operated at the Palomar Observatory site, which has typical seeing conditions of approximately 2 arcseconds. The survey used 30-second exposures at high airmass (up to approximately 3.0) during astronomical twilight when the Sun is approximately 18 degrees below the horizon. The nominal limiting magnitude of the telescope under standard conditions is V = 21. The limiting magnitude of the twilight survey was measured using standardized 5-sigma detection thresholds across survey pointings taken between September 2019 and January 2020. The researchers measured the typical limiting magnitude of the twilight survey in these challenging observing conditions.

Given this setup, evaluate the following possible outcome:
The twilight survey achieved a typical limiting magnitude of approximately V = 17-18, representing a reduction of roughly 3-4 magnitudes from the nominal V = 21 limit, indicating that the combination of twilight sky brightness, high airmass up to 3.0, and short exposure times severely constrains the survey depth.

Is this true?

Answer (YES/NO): NO